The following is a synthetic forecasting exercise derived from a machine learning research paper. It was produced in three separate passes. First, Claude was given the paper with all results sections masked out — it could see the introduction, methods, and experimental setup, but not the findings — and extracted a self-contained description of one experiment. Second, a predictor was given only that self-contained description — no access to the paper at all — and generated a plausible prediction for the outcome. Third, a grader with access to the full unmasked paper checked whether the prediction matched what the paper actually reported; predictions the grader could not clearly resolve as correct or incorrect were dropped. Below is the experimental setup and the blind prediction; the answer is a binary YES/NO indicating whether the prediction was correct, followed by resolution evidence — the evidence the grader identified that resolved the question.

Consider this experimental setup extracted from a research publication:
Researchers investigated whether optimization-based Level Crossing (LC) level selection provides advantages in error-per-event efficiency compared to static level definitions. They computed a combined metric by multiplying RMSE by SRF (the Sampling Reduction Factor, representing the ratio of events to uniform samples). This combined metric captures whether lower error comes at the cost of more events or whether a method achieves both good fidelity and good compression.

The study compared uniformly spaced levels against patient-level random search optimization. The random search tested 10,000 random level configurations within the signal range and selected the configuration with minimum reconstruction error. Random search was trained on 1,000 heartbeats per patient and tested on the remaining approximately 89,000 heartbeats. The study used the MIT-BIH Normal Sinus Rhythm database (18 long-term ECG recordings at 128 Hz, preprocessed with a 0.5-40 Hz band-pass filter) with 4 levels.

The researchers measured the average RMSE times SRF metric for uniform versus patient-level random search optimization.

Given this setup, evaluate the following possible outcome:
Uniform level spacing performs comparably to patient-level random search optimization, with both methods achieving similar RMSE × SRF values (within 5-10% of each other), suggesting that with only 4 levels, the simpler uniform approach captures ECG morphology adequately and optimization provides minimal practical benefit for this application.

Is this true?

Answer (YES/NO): NO